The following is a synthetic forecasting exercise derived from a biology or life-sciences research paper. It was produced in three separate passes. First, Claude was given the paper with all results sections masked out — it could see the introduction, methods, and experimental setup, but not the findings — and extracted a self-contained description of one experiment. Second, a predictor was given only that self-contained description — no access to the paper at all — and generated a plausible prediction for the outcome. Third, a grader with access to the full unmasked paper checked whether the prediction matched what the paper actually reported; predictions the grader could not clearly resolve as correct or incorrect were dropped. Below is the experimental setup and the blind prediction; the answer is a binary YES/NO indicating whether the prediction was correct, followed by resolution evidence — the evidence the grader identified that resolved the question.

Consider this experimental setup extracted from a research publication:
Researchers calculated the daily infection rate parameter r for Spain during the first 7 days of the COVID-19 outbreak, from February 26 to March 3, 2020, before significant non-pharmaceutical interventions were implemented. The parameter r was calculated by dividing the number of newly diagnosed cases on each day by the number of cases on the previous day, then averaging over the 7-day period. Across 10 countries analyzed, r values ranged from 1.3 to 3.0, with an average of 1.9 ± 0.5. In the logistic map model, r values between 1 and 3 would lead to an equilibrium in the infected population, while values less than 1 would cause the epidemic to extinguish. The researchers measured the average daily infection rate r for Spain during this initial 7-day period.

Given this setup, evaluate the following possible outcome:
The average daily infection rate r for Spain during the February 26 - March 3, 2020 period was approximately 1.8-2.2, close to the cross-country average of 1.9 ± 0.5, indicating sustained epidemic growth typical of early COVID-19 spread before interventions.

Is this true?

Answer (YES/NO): NO